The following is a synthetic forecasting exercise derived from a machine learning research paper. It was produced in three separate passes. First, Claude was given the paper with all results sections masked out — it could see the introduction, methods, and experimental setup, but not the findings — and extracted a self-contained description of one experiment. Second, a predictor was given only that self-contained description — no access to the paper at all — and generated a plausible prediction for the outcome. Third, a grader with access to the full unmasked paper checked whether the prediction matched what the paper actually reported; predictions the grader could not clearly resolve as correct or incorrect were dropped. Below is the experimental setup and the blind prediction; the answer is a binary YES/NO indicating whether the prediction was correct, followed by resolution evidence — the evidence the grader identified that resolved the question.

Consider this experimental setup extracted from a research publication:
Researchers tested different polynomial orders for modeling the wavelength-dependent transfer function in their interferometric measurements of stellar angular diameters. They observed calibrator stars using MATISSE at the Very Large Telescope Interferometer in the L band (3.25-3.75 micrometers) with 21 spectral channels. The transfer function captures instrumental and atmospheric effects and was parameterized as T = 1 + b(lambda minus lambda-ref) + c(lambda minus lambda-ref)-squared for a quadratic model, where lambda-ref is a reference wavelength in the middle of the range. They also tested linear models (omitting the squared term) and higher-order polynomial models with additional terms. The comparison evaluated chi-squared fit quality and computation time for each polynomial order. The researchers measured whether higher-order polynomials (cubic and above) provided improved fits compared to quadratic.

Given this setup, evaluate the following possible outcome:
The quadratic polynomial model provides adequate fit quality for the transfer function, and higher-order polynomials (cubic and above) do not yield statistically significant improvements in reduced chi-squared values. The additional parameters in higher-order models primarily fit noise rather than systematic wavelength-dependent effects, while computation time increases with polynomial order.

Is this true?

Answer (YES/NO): YES